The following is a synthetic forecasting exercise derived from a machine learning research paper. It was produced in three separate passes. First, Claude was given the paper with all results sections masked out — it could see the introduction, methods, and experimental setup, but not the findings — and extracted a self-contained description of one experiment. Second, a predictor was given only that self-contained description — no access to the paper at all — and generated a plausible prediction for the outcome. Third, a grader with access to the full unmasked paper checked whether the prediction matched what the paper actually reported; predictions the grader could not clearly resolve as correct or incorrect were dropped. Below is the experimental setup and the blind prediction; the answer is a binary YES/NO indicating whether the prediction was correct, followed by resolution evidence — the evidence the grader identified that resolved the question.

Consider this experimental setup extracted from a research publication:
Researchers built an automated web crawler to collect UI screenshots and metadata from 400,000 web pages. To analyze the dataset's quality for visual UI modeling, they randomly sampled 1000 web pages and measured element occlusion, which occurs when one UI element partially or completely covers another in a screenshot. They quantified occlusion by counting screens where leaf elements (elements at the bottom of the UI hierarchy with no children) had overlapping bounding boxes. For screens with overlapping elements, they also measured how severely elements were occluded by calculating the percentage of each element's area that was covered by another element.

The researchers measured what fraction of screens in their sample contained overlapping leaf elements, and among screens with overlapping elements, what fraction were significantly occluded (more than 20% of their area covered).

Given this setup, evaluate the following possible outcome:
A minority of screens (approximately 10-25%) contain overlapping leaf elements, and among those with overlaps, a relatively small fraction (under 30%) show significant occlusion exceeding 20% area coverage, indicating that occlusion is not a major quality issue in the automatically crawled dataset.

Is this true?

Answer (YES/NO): NO